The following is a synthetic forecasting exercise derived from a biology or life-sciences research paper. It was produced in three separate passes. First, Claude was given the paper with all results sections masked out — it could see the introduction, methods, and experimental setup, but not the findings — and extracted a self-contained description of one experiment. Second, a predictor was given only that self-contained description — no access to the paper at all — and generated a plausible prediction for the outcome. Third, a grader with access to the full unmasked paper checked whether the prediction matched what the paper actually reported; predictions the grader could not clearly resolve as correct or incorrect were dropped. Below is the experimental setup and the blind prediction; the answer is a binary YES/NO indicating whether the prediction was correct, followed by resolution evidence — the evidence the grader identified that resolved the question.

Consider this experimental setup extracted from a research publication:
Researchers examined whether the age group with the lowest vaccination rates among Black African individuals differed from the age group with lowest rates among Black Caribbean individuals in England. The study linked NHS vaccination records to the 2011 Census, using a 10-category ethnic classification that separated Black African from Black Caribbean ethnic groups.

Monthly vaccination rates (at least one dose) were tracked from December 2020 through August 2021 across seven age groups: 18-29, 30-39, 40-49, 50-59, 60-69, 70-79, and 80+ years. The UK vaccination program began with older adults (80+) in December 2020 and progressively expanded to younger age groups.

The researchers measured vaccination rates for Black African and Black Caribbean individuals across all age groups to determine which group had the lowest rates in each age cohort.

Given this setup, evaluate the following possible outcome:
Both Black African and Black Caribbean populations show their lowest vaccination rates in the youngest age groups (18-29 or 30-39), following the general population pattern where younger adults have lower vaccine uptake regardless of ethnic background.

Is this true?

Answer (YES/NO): NO